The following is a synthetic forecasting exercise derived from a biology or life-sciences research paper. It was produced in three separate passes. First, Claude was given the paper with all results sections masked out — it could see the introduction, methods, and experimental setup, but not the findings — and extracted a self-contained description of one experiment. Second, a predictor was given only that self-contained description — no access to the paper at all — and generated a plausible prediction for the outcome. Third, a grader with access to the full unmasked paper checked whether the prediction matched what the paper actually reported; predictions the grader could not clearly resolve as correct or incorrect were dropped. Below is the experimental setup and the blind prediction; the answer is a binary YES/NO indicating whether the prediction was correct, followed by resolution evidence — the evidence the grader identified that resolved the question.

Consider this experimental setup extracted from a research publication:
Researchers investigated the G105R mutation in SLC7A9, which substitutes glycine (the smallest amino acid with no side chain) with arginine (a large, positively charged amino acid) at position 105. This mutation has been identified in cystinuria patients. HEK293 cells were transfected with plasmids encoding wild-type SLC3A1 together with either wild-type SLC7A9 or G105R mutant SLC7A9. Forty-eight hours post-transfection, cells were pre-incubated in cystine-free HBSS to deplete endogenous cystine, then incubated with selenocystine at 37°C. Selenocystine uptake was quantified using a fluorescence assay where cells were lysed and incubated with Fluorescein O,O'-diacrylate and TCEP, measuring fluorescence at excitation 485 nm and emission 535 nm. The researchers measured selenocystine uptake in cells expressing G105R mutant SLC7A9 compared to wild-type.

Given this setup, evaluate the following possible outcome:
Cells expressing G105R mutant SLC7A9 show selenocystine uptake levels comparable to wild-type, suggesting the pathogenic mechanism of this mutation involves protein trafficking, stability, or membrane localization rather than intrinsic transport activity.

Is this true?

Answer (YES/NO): NO